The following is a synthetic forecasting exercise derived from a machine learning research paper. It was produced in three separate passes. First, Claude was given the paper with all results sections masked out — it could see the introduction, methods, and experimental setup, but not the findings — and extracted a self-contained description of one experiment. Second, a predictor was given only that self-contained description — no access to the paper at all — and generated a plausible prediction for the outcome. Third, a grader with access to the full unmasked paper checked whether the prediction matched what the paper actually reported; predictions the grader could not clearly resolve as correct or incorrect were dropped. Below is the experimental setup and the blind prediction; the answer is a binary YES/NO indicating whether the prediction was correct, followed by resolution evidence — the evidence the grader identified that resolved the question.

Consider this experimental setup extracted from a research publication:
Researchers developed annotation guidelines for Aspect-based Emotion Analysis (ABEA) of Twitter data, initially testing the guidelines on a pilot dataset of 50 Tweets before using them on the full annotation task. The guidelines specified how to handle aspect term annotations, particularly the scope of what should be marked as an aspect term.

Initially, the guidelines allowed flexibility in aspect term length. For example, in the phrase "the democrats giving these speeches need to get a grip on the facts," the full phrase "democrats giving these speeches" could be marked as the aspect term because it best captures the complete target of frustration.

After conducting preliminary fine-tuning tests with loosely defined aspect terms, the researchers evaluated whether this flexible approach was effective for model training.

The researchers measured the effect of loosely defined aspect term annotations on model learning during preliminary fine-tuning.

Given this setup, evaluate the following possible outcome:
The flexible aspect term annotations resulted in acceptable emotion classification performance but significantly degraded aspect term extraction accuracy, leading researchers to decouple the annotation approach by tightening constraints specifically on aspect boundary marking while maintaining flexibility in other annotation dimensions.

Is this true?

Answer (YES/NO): NO